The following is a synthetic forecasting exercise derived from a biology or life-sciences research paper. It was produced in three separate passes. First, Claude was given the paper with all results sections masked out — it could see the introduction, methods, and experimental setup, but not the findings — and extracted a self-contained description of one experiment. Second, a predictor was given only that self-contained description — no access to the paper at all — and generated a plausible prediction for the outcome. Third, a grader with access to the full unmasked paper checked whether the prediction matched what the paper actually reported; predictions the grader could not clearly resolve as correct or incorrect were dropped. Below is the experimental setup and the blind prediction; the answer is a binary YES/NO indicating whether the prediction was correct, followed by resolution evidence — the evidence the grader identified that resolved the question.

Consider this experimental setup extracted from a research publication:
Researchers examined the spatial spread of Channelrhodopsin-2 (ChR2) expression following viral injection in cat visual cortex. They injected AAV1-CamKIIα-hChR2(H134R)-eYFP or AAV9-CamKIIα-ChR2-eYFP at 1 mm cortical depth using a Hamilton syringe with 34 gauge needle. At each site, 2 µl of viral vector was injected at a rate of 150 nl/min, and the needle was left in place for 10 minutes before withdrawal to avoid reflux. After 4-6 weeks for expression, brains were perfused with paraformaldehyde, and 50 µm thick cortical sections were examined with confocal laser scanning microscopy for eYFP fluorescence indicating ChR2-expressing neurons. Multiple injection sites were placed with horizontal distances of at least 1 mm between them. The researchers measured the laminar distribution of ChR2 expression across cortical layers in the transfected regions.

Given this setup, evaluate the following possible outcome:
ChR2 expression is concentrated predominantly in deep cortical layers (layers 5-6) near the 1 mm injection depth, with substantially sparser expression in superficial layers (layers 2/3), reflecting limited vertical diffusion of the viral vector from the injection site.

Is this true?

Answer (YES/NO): NO